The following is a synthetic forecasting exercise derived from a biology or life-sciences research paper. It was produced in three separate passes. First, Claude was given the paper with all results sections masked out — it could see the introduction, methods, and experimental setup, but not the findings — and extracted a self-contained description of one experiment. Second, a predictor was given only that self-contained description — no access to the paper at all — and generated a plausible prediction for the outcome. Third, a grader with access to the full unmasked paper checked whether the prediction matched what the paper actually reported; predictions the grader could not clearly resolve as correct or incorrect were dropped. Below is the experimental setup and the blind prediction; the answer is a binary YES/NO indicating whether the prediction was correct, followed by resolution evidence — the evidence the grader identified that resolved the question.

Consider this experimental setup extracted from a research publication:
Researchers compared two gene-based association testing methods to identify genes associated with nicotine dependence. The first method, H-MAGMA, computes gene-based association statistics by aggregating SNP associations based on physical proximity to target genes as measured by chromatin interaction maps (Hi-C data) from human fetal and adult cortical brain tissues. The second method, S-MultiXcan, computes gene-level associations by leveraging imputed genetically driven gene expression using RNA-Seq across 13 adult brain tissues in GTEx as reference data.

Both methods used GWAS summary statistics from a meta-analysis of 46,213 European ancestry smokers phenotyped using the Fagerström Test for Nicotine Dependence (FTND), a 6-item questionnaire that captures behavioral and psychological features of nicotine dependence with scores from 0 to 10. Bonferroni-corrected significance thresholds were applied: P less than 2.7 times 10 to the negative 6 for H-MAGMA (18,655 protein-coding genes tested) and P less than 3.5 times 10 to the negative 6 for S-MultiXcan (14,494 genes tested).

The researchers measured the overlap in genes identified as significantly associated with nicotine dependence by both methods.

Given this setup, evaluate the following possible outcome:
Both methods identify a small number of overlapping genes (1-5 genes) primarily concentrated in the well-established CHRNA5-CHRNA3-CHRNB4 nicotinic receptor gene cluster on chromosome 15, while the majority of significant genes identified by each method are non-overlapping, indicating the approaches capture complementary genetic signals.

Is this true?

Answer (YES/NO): NO